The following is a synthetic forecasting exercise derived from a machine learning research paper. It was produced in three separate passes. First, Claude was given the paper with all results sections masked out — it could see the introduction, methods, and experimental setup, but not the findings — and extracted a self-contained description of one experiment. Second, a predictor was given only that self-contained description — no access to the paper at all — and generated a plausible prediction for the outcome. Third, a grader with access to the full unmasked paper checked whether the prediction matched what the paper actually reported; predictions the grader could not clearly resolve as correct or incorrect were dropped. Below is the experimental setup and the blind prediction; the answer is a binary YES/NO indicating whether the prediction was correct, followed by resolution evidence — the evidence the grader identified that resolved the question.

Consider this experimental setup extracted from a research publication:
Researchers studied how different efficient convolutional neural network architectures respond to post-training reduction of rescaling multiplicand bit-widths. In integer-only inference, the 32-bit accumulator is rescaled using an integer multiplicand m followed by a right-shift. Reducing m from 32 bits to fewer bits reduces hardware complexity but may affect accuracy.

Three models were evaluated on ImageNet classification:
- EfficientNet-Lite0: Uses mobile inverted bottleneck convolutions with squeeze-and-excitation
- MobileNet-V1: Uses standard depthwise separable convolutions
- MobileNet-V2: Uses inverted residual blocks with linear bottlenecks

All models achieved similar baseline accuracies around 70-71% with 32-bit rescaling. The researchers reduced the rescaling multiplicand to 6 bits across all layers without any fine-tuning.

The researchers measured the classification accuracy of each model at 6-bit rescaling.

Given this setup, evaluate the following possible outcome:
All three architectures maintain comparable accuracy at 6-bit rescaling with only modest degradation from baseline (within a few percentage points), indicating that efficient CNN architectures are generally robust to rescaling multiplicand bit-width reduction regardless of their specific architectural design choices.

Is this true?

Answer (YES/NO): NO